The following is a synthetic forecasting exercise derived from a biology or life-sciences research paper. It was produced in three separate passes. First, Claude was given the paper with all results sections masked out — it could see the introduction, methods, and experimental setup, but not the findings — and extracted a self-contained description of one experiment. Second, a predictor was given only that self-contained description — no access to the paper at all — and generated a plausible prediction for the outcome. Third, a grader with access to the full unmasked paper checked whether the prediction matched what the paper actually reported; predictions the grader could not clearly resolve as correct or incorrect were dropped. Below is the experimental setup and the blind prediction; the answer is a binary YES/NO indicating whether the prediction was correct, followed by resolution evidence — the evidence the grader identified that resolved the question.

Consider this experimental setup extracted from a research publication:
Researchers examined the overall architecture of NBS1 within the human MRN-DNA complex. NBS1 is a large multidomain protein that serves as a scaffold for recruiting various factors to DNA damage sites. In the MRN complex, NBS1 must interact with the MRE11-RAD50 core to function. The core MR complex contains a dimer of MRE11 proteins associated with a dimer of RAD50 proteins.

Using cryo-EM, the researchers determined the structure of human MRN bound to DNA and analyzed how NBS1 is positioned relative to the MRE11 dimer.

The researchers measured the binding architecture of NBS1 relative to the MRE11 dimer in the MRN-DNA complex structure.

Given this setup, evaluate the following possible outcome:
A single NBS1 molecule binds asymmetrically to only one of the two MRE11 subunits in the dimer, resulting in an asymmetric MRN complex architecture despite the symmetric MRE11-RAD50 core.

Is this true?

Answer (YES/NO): NO